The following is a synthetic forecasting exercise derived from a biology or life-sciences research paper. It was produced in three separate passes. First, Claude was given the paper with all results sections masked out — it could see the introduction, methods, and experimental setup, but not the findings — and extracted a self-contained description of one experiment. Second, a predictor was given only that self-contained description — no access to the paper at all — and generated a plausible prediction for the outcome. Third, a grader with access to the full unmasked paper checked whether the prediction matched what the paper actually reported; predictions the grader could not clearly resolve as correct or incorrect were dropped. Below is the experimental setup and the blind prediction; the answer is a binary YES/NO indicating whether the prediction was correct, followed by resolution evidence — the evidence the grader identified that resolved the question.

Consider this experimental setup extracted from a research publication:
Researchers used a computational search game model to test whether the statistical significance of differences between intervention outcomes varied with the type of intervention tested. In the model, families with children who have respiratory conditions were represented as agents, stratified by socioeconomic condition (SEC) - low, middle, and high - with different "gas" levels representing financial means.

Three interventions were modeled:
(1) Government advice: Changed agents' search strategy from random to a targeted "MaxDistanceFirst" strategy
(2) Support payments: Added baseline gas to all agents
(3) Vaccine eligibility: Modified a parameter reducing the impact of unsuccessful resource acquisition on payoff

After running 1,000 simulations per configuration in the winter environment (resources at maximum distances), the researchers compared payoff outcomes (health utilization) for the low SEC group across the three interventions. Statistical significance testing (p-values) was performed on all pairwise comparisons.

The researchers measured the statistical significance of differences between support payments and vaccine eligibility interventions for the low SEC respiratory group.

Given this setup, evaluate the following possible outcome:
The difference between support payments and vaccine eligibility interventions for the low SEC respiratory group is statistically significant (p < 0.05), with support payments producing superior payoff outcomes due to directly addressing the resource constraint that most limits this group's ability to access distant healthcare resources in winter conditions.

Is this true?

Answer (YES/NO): NO